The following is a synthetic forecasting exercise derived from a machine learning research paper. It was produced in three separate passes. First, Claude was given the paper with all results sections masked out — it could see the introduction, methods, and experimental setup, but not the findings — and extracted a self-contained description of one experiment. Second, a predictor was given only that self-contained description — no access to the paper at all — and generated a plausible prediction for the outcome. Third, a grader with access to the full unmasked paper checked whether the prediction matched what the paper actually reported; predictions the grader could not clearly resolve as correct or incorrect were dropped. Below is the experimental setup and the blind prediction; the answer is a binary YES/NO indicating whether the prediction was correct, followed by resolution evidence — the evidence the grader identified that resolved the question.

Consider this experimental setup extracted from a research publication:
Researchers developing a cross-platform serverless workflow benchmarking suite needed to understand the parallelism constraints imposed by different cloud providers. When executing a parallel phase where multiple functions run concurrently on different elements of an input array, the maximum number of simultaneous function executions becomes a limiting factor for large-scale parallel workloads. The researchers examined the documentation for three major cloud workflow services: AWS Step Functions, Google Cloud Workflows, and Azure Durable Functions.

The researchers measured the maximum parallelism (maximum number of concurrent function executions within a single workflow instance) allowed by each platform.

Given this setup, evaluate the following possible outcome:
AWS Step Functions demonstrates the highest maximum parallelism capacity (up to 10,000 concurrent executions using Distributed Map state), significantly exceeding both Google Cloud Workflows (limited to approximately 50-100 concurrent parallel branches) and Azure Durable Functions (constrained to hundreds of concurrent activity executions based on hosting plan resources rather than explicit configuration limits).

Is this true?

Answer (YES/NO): NO